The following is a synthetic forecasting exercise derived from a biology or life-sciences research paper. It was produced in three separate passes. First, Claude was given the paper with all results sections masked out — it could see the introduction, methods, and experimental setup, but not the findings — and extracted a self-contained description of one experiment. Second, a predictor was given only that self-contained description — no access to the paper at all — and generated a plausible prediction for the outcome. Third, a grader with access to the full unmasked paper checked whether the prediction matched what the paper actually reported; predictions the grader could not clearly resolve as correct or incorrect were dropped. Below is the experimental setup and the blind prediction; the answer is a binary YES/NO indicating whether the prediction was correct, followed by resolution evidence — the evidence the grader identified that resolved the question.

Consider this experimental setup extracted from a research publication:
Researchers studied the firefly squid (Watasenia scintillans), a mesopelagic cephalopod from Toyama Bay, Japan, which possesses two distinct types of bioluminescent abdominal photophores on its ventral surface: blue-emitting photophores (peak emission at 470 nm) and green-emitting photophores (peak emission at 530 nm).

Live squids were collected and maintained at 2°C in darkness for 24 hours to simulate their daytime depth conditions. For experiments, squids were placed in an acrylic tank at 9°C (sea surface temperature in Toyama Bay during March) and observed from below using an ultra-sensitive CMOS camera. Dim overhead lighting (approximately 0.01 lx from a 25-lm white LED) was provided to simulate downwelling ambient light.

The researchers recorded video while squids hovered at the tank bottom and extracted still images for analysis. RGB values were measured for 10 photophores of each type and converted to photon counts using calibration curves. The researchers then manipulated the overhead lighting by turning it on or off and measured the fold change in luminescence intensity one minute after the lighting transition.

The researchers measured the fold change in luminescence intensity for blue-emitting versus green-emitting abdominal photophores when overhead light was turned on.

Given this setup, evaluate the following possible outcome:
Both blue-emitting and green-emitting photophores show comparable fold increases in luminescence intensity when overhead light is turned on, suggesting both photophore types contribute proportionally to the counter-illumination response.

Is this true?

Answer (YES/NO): NO